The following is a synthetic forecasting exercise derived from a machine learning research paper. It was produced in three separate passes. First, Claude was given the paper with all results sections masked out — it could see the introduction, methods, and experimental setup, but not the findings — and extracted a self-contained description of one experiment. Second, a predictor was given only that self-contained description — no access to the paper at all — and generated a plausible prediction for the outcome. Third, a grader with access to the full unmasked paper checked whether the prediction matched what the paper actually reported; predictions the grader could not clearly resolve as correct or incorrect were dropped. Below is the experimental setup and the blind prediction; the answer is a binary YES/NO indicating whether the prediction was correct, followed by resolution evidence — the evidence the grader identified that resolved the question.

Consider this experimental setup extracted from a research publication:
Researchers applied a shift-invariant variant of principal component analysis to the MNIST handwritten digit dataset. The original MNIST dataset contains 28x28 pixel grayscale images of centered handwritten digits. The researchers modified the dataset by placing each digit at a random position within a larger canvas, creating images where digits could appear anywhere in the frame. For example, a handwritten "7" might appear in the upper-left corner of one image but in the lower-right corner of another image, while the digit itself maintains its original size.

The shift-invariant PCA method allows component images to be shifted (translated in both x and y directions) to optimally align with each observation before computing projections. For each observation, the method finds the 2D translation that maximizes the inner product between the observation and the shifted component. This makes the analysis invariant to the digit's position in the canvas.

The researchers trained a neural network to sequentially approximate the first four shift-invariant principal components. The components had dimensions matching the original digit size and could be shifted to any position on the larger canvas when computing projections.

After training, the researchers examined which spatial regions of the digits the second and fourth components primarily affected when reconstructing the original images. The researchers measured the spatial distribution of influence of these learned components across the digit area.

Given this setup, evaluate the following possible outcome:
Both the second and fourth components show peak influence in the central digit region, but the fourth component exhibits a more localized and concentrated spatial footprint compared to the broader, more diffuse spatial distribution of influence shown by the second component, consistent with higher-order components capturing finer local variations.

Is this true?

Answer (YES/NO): NO